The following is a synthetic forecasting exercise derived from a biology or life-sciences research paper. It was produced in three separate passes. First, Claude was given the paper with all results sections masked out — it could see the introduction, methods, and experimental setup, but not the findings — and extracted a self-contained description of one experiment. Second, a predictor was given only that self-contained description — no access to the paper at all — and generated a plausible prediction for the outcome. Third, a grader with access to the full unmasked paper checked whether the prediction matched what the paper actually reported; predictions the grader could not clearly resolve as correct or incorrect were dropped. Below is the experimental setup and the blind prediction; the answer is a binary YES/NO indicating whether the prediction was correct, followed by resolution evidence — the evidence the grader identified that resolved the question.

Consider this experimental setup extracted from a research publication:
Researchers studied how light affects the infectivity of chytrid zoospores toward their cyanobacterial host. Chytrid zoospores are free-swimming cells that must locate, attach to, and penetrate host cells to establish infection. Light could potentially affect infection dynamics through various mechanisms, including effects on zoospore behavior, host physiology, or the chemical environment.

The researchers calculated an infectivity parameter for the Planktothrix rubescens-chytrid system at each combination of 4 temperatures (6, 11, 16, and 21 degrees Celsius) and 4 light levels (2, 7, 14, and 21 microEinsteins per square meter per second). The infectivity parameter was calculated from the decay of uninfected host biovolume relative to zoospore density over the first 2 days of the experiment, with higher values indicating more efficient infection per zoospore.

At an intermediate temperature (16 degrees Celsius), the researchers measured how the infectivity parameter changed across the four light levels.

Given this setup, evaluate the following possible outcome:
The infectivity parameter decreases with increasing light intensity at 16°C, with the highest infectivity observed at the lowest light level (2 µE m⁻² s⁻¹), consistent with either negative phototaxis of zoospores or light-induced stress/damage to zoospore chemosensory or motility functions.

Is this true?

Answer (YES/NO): NO